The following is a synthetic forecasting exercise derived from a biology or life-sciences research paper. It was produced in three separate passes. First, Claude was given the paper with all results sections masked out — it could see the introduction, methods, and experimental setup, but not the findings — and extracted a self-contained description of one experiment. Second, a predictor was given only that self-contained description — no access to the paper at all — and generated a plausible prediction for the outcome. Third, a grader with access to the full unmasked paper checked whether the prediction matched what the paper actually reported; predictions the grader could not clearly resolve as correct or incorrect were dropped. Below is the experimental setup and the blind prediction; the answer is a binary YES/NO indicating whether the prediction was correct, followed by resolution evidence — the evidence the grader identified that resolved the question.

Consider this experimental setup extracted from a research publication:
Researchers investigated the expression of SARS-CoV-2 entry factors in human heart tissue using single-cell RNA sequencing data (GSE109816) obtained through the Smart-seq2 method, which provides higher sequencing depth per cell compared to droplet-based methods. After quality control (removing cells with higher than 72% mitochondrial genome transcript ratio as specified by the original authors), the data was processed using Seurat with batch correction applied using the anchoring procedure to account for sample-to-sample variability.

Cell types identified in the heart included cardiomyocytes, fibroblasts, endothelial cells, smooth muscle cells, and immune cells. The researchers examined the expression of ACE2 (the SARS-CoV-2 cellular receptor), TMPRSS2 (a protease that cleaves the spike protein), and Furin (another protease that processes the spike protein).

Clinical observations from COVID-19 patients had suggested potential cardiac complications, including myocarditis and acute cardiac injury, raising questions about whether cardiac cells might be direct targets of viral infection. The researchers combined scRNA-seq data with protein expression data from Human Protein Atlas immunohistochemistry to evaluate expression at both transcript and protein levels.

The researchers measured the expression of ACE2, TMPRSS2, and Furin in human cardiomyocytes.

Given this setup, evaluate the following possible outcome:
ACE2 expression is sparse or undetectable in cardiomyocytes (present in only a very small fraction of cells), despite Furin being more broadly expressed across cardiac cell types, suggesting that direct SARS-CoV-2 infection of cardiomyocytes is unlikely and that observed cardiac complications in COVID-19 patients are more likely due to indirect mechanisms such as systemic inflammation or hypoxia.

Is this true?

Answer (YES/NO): NO